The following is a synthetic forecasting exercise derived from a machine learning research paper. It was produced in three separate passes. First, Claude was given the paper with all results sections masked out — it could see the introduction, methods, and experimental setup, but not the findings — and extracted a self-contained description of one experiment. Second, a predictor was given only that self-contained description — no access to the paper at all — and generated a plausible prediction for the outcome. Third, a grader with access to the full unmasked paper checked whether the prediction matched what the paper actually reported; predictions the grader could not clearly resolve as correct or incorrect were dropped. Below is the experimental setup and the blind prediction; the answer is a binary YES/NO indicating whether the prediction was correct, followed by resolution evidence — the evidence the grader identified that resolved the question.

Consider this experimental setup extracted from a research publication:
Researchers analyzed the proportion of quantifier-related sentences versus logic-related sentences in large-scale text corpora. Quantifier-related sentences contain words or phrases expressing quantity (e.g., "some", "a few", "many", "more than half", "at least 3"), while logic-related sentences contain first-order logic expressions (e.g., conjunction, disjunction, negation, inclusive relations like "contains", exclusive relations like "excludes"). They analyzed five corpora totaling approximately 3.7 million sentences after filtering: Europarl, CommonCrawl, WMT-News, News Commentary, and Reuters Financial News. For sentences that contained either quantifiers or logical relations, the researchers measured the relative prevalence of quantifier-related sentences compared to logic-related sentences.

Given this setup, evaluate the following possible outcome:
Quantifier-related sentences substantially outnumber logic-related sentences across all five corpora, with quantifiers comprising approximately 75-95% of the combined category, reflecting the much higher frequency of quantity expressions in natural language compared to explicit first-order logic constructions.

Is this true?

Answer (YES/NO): NO